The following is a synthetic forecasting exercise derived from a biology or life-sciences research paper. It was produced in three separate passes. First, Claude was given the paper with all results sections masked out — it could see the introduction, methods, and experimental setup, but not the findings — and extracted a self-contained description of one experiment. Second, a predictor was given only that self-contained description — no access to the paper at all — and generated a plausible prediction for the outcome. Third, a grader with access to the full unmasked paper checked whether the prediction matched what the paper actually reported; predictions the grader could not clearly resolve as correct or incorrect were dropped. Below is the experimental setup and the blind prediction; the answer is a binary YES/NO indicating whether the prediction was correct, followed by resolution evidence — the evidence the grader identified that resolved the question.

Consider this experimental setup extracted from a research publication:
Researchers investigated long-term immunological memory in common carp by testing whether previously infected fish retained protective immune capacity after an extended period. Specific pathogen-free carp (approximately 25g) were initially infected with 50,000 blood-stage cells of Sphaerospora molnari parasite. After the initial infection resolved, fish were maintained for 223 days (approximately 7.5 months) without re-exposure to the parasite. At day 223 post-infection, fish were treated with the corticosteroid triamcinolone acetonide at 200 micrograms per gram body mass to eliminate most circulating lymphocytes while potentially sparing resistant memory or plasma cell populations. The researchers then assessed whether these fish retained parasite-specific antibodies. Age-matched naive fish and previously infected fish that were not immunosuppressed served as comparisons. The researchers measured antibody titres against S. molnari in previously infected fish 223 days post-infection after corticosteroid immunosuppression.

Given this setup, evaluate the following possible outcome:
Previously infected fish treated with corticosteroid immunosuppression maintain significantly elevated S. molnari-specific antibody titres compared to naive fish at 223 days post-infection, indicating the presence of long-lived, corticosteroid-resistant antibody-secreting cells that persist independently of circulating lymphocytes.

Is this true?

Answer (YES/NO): YES